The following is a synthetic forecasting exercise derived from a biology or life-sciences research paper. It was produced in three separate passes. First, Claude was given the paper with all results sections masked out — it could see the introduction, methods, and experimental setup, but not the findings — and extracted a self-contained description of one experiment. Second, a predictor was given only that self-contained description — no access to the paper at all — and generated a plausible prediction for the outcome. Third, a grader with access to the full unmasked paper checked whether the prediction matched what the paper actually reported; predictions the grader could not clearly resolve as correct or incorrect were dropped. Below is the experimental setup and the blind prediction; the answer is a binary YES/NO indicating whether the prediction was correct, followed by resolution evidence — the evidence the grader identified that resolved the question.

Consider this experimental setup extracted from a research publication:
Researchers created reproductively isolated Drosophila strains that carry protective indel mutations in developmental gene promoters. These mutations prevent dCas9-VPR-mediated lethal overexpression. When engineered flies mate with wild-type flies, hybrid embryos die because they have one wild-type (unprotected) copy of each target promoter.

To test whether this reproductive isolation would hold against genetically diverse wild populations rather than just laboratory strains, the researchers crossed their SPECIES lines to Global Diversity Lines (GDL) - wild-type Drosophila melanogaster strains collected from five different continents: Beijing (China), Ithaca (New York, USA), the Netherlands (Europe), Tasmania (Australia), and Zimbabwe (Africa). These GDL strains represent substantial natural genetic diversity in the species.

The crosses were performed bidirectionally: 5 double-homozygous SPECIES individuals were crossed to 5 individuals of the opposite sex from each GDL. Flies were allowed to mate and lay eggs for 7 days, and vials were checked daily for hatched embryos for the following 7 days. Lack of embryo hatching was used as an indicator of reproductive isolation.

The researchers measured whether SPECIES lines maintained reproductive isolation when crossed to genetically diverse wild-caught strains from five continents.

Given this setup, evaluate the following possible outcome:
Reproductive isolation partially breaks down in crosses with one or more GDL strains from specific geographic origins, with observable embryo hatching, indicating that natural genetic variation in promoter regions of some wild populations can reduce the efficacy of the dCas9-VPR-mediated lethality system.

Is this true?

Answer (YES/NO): NO